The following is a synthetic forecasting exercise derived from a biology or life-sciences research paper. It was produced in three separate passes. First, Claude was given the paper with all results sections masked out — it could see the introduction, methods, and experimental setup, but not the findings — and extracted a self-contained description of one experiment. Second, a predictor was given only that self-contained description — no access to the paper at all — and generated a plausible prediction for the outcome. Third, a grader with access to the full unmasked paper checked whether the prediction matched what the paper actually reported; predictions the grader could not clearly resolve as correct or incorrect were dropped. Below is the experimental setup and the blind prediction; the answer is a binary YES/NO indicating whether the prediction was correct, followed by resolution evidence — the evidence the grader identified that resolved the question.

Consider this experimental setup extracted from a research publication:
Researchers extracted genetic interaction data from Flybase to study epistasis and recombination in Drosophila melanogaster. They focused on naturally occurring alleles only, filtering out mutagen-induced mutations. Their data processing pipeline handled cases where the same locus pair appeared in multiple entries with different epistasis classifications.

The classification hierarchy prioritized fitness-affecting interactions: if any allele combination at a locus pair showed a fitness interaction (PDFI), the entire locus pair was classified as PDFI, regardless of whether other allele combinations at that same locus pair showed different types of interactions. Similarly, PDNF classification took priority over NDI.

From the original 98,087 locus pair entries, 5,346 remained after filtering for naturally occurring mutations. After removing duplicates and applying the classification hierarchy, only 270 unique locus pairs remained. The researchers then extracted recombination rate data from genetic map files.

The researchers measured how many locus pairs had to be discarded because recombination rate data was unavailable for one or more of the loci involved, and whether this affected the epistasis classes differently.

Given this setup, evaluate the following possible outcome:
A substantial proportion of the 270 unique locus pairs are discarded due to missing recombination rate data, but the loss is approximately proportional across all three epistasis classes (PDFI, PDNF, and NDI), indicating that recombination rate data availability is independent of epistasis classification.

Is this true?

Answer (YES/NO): NO